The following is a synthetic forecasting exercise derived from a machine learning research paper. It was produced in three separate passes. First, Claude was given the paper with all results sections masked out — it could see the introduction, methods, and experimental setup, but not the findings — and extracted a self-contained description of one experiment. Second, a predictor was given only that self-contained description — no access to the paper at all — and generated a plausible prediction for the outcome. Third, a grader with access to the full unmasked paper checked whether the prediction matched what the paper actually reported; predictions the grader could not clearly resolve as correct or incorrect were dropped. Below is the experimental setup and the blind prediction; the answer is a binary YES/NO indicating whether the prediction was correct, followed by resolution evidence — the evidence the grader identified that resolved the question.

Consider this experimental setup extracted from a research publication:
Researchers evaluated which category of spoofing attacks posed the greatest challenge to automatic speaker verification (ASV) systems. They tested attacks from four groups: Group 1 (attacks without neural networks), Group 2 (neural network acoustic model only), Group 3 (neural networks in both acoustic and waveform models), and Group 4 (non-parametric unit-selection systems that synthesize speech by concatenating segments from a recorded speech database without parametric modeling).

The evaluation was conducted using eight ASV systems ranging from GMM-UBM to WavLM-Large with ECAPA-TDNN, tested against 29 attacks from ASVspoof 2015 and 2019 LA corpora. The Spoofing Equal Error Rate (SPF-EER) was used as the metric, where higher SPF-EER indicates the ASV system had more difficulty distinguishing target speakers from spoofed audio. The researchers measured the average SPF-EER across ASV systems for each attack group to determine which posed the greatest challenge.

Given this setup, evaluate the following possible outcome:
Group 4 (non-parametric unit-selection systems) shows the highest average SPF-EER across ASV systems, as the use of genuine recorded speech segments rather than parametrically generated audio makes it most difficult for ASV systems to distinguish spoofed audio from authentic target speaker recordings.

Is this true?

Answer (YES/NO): YES